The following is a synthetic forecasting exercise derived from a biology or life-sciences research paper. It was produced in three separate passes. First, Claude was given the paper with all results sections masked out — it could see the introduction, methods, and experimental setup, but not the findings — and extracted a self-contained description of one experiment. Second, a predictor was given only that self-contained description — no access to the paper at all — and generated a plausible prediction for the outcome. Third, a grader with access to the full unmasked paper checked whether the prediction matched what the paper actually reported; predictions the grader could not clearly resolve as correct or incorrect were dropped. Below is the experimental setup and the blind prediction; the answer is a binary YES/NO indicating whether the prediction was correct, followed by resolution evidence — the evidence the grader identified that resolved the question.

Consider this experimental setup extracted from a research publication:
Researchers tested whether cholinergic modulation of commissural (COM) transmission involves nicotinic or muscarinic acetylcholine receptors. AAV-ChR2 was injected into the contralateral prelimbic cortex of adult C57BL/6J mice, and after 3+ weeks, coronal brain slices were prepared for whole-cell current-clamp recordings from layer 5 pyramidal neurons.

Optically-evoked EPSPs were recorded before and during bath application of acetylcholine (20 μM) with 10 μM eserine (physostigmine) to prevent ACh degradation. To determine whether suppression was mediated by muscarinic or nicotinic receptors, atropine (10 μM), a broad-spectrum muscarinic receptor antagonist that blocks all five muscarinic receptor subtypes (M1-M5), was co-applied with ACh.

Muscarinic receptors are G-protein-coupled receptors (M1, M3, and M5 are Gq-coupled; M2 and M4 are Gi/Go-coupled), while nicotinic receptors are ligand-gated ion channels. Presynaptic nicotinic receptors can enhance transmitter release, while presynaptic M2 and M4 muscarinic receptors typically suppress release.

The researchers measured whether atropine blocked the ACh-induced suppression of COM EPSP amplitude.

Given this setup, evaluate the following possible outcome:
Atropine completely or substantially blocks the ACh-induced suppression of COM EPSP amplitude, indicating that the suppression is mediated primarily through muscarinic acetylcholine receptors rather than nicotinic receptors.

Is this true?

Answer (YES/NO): YES